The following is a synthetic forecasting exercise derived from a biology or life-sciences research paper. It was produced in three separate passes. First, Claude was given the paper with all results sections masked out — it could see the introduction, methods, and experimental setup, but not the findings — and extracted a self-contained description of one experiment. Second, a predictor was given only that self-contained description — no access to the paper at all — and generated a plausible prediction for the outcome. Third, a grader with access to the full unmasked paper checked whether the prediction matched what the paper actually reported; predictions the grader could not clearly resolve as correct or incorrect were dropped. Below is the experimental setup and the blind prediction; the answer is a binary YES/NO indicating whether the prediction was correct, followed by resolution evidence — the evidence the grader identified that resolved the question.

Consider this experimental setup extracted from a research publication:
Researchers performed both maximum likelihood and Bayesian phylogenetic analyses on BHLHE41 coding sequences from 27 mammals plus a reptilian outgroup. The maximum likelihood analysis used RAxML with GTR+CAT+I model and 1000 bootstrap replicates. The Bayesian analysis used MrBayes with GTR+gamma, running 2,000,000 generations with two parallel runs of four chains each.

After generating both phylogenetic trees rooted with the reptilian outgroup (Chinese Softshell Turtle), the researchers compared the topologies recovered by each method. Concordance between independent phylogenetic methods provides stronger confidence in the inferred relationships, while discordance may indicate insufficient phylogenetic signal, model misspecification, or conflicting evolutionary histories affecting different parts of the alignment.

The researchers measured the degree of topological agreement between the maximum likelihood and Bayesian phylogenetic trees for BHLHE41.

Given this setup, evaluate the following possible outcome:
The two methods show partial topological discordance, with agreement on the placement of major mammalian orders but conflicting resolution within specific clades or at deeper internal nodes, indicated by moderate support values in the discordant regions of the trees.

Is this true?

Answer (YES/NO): NO